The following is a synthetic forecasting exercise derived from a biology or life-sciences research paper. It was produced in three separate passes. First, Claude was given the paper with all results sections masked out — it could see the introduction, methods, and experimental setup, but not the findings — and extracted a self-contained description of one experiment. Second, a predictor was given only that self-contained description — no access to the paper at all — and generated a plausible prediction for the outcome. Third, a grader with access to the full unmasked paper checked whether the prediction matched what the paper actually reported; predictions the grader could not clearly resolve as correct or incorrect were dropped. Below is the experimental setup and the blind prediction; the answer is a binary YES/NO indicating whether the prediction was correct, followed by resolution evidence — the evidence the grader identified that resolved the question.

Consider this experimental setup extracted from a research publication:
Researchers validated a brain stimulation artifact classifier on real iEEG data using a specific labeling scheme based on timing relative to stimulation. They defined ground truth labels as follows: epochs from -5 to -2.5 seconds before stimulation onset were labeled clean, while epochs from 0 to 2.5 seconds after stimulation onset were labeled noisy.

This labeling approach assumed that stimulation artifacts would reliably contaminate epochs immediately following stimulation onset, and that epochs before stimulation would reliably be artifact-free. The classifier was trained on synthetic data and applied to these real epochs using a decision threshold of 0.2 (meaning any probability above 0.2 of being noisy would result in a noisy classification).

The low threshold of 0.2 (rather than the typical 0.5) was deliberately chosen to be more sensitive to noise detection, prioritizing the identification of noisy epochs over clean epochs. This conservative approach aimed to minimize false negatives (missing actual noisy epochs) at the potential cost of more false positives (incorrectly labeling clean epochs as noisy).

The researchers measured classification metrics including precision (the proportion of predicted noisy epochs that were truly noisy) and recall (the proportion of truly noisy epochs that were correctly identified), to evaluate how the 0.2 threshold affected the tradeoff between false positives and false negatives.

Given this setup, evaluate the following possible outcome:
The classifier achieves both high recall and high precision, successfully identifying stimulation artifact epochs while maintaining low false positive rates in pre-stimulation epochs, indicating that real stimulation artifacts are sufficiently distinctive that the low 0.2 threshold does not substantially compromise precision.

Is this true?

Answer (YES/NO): YES